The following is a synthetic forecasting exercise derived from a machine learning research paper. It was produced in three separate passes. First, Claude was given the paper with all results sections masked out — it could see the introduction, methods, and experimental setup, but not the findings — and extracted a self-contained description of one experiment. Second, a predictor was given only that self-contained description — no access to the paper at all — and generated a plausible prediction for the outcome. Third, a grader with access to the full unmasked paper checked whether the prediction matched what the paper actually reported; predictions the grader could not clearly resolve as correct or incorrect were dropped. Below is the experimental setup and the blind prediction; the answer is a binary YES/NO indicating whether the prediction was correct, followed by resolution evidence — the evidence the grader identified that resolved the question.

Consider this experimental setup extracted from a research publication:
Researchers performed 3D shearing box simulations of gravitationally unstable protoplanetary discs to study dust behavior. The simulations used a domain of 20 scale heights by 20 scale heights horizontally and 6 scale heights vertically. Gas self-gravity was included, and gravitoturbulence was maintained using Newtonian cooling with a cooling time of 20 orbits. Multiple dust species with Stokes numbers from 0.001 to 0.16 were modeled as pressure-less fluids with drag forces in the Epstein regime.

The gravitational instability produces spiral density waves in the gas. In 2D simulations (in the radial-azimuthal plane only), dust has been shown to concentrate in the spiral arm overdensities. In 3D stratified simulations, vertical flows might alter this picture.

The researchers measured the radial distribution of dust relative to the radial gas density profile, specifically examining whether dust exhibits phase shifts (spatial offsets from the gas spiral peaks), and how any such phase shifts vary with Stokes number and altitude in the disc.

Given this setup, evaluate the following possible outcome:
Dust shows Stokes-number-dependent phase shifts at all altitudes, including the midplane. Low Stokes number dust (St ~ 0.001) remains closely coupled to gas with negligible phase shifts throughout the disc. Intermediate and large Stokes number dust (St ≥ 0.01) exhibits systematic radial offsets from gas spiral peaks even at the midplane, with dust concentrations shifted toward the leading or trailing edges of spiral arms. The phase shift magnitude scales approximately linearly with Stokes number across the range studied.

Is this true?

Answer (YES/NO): NO